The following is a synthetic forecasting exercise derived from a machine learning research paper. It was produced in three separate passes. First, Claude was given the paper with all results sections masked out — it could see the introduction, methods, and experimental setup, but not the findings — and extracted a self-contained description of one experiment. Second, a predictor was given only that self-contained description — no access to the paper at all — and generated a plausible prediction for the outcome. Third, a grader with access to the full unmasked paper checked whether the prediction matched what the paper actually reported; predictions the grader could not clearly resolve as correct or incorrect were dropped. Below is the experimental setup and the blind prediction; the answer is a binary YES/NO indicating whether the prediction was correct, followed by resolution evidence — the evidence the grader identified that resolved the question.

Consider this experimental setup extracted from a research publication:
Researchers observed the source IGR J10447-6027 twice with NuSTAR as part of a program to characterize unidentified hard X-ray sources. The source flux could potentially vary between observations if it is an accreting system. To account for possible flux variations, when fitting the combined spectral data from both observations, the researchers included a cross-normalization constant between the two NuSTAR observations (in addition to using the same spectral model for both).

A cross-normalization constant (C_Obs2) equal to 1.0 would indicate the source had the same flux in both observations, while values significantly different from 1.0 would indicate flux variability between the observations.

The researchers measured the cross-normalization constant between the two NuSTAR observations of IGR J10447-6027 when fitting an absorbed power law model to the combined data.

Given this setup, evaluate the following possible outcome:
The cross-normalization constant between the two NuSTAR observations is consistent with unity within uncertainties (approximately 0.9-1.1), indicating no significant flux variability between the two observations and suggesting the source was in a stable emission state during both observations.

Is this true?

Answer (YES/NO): NO